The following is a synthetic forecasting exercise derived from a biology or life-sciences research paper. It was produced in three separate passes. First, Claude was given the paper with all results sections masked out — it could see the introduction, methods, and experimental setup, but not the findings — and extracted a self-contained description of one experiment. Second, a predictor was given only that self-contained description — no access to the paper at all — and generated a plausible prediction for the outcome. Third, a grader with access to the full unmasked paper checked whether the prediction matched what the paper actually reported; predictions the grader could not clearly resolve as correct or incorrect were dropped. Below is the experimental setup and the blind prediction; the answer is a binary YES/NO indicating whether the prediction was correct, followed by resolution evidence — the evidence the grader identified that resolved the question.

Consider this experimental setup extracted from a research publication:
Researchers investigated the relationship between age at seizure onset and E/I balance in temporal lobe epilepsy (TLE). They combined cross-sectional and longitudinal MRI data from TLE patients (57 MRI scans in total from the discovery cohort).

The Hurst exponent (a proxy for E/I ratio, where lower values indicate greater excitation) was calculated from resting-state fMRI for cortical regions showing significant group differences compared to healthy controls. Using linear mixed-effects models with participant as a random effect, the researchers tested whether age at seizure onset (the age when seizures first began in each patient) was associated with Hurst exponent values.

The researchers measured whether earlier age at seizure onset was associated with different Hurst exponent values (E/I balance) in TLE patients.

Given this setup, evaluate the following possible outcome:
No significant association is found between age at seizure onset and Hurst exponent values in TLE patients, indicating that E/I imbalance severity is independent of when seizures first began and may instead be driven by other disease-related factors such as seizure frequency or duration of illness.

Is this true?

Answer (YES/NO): YES